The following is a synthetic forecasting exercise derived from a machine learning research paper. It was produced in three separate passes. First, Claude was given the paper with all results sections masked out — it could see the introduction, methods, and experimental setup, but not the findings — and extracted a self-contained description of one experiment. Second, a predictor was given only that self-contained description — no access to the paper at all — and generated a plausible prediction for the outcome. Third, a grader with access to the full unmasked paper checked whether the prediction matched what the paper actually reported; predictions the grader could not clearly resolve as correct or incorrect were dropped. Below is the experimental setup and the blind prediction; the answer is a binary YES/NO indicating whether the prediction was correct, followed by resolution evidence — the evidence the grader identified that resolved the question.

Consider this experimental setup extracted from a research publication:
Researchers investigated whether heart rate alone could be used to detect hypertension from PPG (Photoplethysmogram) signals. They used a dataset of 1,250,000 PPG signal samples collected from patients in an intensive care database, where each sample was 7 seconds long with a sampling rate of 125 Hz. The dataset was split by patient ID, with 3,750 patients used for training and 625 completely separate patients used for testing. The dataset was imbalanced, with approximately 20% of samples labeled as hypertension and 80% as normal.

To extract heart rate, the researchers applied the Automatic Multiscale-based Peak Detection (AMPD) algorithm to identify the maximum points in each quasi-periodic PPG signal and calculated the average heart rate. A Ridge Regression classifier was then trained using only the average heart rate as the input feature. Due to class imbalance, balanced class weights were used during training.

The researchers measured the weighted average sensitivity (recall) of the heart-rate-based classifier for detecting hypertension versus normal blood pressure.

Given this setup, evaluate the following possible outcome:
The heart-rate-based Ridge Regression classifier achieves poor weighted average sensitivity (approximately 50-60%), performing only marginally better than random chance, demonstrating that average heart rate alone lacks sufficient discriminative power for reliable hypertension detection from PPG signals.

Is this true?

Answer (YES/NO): YES